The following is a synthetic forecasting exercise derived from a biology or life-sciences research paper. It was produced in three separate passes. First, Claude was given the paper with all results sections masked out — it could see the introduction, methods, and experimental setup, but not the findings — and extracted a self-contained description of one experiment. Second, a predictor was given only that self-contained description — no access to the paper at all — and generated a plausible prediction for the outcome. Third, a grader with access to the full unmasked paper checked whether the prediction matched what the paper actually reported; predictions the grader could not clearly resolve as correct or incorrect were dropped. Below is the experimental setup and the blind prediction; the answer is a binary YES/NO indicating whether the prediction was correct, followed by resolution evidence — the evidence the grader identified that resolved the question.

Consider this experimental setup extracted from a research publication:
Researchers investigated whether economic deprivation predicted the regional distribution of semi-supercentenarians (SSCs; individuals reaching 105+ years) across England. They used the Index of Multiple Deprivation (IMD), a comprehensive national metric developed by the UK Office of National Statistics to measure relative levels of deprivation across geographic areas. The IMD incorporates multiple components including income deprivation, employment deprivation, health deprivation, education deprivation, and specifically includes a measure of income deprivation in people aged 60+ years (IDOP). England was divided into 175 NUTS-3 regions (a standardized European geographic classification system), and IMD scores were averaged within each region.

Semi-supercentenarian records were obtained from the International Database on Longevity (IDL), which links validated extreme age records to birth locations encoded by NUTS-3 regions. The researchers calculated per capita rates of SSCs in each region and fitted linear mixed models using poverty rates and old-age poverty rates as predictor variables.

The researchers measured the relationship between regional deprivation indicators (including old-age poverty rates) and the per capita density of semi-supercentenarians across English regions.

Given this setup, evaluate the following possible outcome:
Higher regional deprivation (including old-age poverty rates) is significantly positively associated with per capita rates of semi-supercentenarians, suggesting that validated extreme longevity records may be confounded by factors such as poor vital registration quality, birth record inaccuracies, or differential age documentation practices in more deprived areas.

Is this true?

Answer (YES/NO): YES